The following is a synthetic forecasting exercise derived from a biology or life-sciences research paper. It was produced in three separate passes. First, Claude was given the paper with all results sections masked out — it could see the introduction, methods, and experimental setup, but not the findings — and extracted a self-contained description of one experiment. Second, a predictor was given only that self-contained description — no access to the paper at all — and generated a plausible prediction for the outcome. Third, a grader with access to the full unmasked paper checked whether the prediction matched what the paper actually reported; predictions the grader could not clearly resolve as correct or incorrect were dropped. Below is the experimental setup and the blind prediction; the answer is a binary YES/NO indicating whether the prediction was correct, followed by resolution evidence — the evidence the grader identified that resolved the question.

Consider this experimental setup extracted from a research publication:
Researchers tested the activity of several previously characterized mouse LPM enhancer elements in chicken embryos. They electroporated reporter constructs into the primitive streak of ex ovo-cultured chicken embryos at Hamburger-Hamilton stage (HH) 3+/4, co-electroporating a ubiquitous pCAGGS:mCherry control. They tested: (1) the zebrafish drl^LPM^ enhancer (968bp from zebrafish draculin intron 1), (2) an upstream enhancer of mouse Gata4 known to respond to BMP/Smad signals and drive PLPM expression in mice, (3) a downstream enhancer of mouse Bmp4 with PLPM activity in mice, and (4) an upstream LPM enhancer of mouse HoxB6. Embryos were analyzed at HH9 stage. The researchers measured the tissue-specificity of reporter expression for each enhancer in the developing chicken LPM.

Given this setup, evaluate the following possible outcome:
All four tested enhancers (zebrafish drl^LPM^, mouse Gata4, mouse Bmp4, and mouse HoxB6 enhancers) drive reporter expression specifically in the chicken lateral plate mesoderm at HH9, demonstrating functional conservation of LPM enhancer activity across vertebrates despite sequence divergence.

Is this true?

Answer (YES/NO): NO